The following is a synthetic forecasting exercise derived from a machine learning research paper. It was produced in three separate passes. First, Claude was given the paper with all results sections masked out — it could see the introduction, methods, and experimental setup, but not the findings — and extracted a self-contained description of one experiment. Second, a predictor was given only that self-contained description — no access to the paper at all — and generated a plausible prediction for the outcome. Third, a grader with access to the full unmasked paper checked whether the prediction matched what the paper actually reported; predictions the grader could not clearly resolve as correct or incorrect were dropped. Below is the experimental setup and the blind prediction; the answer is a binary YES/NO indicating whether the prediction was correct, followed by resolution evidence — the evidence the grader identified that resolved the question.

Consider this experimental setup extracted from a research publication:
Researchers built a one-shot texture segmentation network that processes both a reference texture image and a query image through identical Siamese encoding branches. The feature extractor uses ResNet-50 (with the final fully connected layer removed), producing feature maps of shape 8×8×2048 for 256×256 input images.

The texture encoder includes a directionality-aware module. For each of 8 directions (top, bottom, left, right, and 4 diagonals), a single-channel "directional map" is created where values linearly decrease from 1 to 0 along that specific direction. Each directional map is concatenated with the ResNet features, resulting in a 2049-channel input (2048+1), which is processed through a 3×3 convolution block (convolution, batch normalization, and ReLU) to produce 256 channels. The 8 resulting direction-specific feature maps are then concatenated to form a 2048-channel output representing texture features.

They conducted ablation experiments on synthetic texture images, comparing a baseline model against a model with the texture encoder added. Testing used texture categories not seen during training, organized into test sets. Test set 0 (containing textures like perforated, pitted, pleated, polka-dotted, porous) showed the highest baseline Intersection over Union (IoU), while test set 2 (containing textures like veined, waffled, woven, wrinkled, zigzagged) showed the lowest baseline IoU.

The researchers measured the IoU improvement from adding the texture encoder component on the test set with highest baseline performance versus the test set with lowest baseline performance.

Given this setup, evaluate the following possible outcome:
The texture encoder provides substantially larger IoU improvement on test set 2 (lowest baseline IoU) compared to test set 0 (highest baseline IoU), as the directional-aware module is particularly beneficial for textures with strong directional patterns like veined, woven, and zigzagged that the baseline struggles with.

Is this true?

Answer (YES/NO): NO